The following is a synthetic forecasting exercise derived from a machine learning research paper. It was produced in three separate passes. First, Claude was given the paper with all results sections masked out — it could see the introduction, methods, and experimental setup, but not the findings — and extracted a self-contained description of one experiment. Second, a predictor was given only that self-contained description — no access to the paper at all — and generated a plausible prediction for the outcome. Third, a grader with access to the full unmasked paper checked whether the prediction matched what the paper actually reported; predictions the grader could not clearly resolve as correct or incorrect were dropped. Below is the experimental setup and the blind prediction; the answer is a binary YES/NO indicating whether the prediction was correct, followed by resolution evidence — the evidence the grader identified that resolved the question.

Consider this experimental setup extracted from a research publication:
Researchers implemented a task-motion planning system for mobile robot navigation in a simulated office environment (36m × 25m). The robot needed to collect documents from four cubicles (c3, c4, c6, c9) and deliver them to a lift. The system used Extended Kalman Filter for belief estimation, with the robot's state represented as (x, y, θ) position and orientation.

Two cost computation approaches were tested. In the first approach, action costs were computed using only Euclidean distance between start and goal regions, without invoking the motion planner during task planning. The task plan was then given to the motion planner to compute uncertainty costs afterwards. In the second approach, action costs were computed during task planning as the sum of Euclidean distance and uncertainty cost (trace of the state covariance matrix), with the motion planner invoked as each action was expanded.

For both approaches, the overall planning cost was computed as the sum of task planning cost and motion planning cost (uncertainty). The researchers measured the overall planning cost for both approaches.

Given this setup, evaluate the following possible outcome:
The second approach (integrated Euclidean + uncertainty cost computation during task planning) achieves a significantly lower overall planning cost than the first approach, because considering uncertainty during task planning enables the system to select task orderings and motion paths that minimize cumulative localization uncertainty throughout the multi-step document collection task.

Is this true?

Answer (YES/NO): YES